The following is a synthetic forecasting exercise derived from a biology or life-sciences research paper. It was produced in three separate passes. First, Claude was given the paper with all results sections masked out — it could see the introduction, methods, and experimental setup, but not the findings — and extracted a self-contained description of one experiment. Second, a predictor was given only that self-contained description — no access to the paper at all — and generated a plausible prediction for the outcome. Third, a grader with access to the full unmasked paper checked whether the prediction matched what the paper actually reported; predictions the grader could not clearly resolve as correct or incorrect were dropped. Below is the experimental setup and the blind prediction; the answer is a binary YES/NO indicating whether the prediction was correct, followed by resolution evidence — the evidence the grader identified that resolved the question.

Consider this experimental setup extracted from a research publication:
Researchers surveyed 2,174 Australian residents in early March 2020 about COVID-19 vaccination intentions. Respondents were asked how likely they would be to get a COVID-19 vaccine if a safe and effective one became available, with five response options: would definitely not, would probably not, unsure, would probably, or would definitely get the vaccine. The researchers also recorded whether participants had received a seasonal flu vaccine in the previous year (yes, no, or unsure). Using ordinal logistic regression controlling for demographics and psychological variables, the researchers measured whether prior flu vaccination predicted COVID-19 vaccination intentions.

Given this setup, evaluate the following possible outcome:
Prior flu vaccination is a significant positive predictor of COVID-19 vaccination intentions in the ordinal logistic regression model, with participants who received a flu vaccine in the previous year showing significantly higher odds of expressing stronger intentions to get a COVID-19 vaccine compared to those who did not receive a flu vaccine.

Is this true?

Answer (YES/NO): YES